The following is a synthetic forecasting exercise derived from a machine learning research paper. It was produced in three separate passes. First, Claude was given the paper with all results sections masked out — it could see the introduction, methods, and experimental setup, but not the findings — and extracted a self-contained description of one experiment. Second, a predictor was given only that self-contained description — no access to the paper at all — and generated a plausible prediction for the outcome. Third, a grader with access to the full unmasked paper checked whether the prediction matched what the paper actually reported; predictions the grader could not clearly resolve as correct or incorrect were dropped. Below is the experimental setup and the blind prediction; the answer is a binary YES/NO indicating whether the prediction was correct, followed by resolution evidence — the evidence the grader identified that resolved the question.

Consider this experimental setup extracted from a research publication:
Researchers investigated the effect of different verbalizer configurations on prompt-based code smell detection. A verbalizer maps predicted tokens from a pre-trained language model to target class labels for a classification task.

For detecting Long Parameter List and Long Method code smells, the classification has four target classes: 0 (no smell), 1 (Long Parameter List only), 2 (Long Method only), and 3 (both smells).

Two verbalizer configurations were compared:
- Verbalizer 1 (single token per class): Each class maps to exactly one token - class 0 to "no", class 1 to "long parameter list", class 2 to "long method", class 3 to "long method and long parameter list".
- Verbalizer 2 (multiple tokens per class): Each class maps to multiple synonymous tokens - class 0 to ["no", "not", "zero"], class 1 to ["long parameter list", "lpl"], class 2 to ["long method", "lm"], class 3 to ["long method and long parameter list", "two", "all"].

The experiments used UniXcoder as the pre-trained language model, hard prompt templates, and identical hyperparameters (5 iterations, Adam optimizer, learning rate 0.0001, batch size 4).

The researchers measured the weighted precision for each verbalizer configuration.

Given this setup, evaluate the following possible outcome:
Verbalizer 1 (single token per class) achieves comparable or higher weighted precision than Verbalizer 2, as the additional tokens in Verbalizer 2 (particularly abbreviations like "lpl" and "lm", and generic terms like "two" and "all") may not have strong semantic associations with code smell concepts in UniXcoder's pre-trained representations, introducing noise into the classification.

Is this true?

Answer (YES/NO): NO